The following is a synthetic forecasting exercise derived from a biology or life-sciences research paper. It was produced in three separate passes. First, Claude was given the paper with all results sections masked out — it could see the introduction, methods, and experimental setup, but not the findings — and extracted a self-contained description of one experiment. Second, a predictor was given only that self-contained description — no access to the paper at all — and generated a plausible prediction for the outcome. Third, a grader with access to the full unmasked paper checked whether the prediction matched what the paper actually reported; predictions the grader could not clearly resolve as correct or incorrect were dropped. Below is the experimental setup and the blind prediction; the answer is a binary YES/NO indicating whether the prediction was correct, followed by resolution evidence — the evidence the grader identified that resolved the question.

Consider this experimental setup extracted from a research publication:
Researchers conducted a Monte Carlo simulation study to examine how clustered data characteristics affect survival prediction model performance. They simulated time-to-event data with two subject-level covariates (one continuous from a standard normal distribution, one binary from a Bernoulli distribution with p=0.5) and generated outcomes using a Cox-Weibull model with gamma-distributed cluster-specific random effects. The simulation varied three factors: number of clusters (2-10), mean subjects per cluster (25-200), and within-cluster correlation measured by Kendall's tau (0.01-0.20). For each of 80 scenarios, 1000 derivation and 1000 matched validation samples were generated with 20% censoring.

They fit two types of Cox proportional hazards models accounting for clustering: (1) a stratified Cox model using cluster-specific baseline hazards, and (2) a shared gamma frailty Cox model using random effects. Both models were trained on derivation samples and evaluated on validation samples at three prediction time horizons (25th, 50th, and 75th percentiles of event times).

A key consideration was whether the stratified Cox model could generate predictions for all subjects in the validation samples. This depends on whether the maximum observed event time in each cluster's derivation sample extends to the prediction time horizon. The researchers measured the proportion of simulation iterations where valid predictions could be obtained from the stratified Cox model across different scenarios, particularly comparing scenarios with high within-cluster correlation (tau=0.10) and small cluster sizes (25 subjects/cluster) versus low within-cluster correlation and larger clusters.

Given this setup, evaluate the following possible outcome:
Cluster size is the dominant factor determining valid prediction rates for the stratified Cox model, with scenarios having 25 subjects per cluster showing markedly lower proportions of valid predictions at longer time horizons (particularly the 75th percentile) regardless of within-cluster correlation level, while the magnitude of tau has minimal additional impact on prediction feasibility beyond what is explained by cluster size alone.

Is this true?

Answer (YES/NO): NO